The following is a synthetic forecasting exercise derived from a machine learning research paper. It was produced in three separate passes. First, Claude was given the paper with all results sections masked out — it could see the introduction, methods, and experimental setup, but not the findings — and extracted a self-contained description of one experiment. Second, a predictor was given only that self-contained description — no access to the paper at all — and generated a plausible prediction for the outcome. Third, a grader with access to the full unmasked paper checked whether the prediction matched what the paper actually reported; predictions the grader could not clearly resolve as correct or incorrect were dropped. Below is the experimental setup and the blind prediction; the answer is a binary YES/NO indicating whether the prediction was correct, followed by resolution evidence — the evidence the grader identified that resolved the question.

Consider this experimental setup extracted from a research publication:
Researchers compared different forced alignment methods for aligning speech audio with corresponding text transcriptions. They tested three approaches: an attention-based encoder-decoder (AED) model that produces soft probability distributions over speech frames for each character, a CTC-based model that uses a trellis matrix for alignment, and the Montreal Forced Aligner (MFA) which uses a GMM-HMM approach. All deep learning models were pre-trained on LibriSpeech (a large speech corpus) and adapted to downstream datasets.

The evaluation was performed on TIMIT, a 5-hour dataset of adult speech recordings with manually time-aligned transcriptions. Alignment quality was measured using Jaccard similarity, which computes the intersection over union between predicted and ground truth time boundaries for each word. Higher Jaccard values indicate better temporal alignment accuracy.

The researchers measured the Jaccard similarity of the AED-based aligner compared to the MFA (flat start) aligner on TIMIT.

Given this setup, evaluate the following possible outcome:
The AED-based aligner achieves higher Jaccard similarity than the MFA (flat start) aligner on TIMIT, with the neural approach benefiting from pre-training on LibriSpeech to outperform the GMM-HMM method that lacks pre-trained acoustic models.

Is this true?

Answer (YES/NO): NO